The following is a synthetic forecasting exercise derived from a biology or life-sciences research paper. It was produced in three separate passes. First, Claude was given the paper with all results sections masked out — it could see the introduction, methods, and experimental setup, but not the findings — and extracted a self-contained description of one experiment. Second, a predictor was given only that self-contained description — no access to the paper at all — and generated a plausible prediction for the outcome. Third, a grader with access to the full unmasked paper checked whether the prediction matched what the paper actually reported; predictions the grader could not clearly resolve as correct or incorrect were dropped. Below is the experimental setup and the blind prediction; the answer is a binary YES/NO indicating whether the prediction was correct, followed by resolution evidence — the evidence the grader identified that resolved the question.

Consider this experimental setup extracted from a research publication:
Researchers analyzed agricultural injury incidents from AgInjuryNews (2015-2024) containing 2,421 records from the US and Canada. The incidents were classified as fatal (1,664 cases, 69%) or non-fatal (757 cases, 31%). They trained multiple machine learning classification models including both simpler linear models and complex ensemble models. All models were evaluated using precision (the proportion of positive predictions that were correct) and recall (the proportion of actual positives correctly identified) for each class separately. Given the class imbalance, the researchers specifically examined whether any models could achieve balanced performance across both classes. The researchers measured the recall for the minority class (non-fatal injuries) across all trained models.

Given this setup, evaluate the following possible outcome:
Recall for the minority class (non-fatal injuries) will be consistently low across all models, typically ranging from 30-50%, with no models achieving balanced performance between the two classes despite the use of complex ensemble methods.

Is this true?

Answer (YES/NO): NO